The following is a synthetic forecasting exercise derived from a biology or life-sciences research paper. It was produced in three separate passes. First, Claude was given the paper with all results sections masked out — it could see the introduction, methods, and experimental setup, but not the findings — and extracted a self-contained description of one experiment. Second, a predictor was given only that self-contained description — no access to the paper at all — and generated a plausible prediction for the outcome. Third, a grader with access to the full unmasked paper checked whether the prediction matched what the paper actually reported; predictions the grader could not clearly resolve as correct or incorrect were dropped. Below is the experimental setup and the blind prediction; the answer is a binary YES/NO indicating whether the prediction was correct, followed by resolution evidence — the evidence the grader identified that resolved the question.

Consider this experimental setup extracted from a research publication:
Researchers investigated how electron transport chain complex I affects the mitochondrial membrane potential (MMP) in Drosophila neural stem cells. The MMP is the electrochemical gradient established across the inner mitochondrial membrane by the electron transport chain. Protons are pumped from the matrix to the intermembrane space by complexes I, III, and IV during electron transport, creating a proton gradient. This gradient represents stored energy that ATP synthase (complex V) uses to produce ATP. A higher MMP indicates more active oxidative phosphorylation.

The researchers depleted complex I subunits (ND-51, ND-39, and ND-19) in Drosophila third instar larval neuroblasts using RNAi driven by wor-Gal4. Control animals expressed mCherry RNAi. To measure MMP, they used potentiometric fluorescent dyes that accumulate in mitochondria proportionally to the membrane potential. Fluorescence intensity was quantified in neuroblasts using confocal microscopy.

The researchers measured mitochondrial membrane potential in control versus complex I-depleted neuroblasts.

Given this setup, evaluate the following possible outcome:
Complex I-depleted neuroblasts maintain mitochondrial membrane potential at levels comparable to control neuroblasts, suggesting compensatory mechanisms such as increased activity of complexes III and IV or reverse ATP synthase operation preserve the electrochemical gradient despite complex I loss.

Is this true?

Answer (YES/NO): NO